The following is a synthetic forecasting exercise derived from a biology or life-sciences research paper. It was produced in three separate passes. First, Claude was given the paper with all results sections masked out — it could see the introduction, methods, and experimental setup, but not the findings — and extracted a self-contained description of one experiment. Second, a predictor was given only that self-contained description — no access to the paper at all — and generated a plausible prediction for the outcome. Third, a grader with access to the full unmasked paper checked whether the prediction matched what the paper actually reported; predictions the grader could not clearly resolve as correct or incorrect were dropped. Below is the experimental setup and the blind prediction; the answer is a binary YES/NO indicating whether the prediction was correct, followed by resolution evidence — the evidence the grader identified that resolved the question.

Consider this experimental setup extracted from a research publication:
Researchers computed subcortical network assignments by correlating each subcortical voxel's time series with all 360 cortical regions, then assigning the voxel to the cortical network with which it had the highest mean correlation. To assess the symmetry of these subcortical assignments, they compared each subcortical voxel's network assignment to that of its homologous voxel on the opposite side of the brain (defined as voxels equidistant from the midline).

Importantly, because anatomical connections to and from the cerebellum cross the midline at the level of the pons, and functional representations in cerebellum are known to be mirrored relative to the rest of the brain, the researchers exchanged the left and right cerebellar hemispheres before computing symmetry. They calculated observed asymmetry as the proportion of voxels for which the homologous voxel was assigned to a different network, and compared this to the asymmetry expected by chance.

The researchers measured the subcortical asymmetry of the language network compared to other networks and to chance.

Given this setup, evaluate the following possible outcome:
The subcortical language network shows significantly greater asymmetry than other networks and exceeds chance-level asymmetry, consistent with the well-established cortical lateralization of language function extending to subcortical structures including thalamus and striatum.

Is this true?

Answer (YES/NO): YES